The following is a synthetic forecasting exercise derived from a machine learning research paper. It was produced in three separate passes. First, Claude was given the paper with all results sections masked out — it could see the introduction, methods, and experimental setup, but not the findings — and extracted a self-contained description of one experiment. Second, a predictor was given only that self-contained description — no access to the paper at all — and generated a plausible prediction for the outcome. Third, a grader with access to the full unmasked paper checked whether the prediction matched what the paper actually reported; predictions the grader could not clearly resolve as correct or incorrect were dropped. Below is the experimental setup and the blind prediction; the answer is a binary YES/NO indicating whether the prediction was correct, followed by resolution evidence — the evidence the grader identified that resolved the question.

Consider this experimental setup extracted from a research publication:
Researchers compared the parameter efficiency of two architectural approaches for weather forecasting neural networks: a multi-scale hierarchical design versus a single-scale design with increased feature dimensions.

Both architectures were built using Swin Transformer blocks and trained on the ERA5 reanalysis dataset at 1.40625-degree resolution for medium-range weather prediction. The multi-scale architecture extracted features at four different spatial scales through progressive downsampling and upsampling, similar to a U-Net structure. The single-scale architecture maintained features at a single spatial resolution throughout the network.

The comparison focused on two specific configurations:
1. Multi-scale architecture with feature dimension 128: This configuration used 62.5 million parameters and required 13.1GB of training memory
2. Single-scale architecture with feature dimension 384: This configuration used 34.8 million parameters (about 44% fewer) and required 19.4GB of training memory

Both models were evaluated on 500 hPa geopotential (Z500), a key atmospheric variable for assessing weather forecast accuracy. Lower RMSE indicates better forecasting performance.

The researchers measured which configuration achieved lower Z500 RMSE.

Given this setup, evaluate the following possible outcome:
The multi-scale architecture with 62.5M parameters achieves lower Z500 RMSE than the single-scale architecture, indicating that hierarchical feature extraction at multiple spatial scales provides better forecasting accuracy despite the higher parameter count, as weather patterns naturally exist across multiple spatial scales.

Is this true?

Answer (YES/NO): NO